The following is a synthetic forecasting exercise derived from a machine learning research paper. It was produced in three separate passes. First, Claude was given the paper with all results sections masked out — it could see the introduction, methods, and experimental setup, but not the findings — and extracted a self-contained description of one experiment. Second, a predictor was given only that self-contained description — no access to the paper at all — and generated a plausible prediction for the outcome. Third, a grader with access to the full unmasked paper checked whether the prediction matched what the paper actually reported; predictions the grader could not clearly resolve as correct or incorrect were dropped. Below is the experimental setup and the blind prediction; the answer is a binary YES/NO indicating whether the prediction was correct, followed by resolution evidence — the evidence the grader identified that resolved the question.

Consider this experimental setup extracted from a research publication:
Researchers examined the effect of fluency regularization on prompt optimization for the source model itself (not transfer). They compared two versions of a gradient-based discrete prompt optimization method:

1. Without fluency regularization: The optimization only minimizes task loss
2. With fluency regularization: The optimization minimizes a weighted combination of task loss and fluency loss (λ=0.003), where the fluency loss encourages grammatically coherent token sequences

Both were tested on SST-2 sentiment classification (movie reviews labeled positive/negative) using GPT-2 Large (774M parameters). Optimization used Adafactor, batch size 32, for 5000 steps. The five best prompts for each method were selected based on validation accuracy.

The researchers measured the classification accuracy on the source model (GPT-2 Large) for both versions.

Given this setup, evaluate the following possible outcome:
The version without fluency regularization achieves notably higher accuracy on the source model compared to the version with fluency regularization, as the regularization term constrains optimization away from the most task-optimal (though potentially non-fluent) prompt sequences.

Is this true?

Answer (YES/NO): NO